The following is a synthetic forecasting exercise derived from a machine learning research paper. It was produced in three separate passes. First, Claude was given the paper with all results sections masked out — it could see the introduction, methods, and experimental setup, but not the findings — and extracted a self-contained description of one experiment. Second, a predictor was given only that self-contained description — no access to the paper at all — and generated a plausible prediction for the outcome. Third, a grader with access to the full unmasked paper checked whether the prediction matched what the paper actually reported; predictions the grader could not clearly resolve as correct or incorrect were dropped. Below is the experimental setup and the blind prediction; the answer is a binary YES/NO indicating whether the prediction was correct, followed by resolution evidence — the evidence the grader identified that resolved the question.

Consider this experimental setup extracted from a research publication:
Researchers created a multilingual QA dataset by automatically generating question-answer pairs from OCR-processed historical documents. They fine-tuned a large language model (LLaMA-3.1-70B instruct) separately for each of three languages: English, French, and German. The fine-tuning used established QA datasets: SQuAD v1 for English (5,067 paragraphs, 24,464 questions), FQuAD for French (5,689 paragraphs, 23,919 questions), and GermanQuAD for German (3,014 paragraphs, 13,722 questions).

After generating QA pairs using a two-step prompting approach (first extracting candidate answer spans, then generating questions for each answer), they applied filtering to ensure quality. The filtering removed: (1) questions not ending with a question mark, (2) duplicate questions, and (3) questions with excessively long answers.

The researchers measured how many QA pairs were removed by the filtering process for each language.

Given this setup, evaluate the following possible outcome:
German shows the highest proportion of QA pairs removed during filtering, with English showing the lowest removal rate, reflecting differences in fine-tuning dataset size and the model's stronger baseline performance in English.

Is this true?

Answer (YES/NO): NO